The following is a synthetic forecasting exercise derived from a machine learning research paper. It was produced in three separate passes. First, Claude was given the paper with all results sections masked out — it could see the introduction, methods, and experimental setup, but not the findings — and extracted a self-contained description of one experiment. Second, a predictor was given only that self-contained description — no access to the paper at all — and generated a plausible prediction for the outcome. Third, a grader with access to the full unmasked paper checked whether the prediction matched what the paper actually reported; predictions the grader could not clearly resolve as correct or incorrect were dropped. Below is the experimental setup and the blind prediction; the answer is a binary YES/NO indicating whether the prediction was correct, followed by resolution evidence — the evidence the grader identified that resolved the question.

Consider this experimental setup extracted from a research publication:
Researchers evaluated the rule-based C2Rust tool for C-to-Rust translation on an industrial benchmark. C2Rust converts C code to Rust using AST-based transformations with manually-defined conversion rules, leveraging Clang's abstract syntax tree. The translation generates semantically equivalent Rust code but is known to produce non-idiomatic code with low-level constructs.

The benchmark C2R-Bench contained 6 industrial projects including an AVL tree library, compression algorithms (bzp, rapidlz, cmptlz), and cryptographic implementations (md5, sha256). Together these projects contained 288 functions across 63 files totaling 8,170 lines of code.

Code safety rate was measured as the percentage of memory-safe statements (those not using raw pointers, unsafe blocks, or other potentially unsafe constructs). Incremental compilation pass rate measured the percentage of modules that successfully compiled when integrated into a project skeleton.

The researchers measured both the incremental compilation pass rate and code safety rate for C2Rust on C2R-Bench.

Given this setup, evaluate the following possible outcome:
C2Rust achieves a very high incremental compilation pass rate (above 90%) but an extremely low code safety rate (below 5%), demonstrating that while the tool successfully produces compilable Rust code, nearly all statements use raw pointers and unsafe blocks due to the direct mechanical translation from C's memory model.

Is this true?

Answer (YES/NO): YES